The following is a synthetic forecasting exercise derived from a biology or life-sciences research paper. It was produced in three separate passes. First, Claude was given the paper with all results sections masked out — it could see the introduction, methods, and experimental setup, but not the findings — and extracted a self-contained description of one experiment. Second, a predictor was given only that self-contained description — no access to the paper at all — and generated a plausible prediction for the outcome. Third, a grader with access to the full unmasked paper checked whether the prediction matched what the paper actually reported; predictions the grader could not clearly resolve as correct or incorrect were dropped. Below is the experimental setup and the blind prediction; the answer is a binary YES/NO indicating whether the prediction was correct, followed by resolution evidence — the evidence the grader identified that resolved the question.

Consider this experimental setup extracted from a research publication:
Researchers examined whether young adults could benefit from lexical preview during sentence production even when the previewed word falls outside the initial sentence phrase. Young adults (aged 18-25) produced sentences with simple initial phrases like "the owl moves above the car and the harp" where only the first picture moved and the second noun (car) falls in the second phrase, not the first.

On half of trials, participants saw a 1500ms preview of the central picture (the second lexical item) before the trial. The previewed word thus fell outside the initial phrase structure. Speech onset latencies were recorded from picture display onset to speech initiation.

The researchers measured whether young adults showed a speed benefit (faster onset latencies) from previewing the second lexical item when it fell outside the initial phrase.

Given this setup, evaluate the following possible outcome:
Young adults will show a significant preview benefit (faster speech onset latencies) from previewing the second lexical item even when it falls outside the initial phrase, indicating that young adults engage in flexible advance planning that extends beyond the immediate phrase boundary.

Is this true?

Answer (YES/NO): YES